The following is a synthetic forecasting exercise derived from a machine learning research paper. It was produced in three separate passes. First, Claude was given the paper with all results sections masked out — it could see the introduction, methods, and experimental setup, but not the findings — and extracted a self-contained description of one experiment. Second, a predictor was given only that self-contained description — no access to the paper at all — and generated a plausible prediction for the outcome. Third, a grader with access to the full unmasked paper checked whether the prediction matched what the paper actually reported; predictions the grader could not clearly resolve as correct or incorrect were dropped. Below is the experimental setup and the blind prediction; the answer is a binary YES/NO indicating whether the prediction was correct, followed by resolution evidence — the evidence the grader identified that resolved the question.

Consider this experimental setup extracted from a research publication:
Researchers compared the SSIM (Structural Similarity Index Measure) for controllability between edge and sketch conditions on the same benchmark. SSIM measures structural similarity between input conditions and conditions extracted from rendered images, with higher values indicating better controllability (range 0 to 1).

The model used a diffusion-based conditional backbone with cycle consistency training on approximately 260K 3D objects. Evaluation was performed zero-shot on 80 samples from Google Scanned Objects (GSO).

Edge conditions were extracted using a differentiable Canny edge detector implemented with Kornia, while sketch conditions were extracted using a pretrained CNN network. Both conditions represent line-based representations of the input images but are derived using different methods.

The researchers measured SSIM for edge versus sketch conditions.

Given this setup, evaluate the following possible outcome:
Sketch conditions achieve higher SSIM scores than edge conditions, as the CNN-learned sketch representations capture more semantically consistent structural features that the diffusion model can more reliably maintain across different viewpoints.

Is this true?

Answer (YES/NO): YES